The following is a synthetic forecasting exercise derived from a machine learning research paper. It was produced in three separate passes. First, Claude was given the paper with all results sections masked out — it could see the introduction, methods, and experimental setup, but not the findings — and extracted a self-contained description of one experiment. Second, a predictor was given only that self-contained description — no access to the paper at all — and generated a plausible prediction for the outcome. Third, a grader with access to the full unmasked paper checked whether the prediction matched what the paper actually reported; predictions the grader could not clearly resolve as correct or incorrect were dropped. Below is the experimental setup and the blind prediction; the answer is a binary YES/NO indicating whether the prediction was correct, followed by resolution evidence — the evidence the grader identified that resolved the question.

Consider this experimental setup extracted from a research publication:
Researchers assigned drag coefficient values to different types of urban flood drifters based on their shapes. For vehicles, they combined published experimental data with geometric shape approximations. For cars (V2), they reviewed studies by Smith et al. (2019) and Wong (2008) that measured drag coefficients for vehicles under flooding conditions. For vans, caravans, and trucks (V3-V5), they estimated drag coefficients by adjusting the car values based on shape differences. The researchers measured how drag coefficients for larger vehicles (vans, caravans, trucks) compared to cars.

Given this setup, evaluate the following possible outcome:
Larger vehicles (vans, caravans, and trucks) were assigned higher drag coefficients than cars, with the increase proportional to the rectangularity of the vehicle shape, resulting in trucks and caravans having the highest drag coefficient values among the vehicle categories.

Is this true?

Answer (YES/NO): NO